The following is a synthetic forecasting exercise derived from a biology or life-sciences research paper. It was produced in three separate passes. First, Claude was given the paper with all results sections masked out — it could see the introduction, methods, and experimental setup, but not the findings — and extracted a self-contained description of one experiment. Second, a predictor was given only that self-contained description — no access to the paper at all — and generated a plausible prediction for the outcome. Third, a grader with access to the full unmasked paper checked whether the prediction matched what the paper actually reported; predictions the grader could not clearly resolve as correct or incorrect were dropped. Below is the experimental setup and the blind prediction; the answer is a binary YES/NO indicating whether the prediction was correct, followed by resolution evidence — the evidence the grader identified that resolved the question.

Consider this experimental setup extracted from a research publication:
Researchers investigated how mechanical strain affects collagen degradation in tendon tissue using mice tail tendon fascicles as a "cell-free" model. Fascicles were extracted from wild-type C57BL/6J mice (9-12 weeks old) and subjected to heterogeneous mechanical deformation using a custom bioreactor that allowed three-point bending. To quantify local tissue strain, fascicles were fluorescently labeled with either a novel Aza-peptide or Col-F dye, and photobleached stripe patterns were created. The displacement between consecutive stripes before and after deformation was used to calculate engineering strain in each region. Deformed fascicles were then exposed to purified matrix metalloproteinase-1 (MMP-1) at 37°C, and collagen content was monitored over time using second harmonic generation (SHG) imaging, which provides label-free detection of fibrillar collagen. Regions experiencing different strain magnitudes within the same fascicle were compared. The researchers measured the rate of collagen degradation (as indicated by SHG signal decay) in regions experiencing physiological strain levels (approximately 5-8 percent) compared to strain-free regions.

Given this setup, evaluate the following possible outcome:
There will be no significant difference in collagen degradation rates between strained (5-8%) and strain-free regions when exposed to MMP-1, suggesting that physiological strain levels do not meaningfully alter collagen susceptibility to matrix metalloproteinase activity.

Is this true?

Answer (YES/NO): NO